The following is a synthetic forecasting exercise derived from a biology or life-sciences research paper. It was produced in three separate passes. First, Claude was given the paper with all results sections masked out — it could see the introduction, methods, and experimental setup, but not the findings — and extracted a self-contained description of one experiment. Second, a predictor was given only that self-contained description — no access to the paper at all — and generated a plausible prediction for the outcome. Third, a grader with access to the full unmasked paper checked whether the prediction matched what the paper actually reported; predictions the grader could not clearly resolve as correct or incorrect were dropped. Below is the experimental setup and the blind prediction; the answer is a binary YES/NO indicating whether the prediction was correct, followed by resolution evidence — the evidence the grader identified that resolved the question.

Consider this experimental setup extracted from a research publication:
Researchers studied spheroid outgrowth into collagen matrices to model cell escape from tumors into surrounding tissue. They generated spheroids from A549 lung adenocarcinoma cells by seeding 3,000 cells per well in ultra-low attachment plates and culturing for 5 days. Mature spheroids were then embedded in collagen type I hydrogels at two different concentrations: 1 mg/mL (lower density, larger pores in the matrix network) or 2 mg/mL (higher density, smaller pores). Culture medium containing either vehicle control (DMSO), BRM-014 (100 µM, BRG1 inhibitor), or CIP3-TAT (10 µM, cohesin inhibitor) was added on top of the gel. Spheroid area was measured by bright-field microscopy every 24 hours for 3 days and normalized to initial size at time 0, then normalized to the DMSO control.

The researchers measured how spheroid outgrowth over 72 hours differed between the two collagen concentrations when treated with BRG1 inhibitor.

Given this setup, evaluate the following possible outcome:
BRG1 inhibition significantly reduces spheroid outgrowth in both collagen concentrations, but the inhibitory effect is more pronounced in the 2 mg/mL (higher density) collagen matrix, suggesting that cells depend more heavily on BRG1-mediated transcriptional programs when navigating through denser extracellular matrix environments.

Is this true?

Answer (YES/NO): YES